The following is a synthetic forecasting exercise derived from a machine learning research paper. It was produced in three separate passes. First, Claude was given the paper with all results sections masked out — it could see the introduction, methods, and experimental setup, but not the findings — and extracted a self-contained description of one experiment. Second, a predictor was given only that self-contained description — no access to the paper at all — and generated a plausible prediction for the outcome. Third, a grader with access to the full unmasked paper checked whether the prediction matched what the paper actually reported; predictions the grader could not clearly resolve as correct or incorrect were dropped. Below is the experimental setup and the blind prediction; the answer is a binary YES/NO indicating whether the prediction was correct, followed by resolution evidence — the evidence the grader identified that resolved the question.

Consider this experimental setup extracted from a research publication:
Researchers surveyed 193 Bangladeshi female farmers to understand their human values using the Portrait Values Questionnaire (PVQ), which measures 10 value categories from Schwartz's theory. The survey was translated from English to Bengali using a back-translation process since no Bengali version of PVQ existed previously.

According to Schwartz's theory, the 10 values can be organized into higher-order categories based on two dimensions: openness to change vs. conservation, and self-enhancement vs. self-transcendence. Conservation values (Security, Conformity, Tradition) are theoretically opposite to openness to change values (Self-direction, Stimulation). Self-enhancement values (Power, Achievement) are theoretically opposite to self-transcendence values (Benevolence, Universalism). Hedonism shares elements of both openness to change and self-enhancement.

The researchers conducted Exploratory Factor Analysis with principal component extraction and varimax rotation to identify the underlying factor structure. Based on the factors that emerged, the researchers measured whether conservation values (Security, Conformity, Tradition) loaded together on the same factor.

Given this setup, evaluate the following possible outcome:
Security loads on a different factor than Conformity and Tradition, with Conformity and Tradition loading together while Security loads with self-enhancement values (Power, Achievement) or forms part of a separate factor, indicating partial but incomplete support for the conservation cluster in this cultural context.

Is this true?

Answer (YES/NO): NO